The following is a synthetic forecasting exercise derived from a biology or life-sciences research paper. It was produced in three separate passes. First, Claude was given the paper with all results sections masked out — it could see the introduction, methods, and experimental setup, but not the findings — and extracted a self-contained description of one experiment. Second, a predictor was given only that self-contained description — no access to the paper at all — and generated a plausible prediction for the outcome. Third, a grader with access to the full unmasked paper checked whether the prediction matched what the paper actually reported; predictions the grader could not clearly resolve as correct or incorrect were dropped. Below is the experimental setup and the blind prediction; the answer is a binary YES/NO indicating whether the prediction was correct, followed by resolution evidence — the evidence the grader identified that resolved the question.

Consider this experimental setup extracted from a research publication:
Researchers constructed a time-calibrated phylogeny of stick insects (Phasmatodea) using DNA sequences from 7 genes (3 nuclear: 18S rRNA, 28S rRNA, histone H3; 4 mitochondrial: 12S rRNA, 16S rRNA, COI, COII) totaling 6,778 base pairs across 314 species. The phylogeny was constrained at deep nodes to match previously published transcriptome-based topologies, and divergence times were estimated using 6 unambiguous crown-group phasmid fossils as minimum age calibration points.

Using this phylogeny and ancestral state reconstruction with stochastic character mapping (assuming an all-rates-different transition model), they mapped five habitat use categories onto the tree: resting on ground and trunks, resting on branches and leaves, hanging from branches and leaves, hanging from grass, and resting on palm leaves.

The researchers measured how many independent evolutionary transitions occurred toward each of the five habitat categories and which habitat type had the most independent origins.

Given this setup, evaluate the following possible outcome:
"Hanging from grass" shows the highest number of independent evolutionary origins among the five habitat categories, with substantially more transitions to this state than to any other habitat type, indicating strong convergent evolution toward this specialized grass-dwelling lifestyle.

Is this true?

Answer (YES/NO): NO